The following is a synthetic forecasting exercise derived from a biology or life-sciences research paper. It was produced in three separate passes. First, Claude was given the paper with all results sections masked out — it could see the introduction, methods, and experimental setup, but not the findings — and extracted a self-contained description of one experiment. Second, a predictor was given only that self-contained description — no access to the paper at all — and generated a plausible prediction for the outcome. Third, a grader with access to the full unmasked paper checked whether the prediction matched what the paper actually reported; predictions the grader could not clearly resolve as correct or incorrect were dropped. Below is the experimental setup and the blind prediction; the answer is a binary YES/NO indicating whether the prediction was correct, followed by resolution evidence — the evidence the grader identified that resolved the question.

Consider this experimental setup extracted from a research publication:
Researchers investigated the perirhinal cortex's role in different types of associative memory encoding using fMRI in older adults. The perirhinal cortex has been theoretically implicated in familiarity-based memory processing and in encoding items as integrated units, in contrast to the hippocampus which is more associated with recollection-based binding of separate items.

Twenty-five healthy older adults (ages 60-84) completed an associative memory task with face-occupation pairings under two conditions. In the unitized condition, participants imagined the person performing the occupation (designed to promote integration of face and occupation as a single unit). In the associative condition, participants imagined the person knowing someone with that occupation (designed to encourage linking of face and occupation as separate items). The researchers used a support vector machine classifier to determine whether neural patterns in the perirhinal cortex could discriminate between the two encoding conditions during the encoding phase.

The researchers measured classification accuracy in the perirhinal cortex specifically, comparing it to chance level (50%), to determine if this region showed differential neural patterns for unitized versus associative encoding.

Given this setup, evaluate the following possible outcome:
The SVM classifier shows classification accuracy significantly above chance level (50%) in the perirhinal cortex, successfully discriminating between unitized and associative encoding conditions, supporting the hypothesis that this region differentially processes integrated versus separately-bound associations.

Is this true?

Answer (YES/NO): NO